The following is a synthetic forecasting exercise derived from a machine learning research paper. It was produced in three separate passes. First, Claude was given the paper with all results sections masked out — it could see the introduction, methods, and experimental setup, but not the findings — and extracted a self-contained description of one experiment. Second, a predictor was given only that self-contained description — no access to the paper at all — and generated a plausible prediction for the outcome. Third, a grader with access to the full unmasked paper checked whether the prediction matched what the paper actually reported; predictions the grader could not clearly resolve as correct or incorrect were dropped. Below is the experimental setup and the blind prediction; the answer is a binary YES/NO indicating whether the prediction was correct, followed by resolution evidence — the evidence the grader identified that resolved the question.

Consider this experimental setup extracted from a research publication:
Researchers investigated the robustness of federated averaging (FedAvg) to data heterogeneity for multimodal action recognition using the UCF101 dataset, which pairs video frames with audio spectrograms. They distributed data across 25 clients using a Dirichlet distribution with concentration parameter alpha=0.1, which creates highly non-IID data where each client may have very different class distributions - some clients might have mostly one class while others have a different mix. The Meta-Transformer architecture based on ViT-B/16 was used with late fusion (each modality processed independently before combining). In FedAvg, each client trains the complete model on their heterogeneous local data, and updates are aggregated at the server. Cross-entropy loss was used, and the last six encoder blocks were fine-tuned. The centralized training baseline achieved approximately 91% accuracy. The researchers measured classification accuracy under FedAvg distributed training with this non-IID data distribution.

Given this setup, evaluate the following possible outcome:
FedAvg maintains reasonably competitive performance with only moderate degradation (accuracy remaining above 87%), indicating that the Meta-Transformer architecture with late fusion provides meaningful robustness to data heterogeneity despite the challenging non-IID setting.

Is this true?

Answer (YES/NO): YES